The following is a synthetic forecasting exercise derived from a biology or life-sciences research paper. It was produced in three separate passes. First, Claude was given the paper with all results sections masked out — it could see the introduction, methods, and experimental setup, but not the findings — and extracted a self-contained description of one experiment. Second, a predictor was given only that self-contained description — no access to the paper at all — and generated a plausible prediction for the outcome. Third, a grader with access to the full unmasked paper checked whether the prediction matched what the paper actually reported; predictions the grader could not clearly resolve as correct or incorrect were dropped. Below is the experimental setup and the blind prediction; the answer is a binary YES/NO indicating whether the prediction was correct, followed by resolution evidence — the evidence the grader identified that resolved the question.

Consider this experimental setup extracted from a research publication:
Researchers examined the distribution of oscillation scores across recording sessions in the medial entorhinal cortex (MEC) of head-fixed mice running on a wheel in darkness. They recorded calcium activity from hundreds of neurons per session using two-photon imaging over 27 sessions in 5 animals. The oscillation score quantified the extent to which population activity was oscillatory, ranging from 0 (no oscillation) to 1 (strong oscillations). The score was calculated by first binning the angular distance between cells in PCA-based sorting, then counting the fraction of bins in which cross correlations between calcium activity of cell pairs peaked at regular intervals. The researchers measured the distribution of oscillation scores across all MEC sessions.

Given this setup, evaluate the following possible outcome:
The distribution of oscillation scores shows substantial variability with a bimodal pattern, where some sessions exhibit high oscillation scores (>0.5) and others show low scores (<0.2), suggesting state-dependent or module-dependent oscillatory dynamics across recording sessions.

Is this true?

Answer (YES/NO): YES